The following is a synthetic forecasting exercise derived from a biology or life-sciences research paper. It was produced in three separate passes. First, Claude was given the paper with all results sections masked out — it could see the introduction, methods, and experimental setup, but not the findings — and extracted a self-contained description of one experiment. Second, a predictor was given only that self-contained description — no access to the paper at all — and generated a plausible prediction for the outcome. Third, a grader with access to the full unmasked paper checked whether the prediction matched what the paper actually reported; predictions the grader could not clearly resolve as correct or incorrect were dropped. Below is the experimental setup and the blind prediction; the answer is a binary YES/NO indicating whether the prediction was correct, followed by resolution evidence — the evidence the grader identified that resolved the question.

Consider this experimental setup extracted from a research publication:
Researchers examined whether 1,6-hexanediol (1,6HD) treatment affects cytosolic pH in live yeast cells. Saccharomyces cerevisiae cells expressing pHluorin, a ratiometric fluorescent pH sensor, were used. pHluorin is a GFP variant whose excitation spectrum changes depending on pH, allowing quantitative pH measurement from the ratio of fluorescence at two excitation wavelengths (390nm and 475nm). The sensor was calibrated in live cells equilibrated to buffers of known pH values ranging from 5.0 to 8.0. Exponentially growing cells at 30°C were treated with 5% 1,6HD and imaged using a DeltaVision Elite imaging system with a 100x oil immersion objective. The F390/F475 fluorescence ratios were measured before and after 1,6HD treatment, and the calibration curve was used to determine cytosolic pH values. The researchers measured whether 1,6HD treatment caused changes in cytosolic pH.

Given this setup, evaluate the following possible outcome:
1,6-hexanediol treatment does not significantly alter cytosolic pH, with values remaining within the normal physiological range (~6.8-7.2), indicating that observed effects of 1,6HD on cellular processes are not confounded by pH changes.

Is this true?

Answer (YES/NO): YES